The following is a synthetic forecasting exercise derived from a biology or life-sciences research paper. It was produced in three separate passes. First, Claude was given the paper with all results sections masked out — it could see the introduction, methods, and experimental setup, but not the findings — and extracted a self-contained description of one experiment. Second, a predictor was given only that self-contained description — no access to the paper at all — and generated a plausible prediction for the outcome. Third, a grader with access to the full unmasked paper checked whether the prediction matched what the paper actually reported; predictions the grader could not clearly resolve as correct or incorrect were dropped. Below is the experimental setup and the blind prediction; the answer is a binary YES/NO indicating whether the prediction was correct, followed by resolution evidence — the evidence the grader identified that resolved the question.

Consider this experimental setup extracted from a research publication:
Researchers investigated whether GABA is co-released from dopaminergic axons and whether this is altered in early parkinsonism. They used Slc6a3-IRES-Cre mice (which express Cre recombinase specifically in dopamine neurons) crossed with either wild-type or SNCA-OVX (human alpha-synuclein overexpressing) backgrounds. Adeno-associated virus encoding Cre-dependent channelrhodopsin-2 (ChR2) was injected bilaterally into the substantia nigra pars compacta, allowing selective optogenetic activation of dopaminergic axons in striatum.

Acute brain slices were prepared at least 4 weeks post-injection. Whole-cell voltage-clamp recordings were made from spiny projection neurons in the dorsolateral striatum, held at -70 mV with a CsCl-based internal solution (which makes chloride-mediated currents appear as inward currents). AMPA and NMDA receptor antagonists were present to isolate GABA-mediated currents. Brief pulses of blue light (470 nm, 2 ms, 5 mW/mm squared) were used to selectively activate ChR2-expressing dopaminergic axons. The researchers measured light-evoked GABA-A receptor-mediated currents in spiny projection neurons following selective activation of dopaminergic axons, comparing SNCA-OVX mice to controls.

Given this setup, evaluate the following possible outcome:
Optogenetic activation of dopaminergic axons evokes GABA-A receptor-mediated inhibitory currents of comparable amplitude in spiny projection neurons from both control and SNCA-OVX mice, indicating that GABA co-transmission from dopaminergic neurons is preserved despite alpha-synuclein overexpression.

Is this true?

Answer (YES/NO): NO